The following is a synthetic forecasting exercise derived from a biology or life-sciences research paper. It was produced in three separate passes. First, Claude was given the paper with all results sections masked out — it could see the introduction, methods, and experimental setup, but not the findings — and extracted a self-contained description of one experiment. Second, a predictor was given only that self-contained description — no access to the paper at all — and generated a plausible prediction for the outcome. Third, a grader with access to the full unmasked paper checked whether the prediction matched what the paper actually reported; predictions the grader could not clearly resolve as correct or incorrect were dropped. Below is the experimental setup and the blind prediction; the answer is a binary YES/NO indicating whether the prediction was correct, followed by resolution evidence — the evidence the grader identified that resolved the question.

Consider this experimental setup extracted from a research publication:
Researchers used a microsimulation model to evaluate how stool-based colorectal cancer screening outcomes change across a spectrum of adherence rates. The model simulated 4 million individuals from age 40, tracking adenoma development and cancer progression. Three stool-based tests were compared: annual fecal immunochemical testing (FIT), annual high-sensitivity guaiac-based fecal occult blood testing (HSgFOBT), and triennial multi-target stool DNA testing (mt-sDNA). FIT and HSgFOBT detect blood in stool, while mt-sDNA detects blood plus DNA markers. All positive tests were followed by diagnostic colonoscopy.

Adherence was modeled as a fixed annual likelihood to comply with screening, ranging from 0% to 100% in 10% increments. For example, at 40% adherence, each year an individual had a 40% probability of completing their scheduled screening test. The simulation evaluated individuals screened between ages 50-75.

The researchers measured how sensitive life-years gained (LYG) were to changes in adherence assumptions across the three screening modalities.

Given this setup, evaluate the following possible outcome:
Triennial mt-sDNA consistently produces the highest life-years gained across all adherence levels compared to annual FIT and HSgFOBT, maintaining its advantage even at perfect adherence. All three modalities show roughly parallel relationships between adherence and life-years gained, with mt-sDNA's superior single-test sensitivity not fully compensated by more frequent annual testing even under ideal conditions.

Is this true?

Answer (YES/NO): NO